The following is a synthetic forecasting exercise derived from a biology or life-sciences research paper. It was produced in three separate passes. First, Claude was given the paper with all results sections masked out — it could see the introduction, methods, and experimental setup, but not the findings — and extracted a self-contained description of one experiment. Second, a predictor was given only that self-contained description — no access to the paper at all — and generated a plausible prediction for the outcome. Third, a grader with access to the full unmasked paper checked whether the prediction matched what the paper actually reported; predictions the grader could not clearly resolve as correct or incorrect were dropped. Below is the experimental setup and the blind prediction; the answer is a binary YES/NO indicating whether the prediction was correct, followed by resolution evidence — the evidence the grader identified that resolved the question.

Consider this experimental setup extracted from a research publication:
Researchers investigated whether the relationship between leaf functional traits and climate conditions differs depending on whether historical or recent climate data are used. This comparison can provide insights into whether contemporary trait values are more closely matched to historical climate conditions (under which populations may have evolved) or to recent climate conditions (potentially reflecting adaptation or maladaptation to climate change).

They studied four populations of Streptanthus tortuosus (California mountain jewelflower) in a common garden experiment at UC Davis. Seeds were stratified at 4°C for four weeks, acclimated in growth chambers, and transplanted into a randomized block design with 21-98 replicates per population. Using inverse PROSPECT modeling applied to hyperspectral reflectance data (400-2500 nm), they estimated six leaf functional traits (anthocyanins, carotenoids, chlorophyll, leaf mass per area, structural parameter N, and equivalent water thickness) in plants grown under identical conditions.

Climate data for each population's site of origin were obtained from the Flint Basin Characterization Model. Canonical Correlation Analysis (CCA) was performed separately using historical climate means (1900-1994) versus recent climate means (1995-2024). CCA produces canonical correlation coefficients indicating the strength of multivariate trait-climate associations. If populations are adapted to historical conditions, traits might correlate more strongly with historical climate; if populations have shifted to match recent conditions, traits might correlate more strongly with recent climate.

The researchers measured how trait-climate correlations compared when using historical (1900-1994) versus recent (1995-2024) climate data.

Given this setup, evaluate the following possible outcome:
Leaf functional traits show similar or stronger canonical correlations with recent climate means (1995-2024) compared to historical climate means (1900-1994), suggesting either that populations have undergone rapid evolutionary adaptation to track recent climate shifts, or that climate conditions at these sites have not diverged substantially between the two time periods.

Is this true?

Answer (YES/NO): YES